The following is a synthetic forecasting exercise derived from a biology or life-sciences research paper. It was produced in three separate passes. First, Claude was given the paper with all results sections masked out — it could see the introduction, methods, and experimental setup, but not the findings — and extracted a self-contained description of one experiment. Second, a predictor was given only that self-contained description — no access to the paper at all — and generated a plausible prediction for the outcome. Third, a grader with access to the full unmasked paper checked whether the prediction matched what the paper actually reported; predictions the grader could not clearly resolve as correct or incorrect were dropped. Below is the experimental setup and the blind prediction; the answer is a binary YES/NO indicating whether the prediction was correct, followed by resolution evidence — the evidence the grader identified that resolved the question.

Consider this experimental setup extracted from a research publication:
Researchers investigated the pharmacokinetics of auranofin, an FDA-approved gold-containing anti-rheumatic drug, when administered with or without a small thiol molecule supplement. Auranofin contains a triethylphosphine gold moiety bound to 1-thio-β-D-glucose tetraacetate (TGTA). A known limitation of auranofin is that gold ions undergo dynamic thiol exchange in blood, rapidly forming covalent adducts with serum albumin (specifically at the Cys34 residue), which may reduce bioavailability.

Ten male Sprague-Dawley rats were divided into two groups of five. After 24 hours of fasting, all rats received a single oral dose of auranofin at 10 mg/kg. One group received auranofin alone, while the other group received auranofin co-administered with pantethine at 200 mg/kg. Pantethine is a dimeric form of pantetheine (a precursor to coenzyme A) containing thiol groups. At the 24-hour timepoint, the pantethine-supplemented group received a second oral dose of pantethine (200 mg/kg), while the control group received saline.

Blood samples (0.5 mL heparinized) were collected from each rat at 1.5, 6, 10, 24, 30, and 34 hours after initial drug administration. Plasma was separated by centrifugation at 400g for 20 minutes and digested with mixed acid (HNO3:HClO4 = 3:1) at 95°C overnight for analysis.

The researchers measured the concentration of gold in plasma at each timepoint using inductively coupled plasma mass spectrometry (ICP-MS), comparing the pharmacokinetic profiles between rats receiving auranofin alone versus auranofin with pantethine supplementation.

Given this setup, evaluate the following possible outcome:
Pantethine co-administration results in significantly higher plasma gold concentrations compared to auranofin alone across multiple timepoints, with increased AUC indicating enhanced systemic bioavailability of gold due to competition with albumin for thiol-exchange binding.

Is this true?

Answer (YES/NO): NO